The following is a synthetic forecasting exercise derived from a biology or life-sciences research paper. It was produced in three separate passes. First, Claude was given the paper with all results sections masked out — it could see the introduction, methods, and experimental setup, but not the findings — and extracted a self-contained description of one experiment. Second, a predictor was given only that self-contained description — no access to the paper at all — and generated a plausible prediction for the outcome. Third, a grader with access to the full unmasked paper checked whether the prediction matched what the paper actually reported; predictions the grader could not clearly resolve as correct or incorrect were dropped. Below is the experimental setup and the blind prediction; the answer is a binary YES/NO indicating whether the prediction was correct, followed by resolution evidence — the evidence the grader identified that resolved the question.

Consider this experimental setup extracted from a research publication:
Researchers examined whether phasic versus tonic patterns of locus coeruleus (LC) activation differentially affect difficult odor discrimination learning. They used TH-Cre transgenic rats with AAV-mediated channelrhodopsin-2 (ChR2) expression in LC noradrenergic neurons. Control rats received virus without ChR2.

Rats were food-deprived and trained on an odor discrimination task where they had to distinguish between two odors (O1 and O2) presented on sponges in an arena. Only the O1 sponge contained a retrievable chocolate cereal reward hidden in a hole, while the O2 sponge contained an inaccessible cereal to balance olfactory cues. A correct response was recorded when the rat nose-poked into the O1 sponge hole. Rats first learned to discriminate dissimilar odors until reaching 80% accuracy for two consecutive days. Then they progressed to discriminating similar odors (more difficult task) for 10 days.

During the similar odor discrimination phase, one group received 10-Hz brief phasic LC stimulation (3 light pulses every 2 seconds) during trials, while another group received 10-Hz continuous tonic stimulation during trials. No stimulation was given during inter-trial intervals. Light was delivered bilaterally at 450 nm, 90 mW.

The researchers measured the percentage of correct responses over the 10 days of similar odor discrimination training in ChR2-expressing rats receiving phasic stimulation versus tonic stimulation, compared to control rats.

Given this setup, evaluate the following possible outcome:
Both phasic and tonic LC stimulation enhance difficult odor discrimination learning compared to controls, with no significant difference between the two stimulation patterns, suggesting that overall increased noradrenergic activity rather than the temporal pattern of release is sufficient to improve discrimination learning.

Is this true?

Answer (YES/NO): NO